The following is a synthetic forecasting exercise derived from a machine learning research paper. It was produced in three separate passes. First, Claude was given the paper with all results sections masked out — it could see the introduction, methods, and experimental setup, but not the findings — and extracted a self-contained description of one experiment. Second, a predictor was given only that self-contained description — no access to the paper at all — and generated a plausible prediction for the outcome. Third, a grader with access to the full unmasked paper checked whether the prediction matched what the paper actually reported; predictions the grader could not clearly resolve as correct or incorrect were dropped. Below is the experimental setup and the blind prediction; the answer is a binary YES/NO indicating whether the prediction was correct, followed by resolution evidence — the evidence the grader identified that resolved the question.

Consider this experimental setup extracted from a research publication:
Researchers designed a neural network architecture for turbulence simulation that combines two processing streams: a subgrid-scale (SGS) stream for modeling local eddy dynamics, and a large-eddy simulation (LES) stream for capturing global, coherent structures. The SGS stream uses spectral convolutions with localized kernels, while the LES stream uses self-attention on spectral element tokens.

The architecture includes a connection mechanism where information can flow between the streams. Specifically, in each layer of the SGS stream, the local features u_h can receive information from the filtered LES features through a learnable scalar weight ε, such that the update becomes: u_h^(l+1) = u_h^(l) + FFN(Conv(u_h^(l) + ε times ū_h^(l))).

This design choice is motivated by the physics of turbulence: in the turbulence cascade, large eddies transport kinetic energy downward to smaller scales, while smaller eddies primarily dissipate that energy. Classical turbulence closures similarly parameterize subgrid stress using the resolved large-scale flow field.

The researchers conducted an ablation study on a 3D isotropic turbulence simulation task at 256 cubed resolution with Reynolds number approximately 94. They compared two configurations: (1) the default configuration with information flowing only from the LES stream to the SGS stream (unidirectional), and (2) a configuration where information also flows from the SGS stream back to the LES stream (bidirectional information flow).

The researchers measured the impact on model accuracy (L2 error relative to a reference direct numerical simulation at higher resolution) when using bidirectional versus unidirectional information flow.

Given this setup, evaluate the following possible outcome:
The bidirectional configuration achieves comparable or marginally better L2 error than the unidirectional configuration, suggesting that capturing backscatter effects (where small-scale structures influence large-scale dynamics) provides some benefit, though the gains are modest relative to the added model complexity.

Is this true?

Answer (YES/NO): NO